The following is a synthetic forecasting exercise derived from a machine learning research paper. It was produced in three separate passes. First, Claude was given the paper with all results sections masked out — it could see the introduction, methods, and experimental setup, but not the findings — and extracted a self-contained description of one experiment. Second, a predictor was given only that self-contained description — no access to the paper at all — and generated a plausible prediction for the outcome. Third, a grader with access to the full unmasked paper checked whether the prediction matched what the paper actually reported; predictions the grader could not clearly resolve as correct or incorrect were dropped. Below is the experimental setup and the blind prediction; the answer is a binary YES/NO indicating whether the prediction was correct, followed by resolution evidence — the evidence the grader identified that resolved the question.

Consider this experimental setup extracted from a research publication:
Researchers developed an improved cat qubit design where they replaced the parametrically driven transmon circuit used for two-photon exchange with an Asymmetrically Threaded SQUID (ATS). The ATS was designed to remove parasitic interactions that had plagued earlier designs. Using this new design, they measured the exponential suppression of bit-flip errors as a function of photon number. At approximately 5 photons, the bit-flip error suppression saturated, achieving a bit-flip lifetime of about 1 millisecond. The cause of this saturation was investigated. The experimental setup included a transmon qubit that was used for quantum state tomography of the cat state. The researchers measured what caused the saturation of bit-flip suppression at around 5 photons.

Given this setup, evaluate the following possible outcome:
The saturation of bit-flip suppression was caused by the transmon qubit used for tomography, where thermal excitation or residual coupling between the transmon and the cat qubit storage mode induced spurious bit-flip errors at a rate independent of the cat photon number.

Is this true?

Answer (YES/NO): YES